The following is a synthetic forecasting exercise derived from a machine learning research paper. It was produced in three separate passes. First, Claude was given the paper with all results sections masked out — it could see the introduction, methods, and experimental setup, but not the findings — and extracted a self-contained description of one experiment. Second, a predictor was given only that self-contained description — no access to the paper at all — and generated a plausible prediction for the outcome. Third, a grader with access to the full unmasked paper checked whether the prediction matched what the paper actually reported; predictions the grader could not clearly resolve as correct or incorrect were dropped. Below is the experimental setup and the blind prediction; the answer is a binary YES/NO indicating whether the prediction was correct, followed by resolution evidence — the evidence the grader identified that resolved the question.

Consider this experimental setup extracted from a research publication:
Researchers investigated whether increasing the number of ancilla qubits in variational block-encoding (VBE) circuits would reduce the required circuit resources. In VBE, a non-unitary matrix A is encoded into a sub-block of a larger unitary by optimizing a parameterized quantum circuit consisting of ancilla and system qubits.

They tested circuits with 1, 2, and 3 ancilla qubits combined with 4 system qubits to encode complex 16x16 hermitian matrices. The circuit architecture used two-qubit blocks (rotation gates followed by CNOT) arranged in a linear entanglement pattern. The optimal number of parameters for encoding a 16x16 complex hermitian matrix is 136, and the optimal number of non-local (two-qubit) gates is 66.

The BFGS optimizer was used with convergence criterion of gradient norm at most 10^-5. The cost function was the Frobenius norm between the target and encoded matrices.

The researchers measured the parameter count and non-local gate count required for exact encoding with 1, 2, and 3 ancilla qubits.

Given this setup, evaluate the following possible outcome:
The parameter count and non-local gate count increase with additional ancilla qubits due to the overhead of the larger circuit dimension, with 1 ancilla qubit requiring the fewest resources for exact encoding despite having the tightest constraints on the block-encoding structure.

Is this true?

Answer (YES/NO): YES